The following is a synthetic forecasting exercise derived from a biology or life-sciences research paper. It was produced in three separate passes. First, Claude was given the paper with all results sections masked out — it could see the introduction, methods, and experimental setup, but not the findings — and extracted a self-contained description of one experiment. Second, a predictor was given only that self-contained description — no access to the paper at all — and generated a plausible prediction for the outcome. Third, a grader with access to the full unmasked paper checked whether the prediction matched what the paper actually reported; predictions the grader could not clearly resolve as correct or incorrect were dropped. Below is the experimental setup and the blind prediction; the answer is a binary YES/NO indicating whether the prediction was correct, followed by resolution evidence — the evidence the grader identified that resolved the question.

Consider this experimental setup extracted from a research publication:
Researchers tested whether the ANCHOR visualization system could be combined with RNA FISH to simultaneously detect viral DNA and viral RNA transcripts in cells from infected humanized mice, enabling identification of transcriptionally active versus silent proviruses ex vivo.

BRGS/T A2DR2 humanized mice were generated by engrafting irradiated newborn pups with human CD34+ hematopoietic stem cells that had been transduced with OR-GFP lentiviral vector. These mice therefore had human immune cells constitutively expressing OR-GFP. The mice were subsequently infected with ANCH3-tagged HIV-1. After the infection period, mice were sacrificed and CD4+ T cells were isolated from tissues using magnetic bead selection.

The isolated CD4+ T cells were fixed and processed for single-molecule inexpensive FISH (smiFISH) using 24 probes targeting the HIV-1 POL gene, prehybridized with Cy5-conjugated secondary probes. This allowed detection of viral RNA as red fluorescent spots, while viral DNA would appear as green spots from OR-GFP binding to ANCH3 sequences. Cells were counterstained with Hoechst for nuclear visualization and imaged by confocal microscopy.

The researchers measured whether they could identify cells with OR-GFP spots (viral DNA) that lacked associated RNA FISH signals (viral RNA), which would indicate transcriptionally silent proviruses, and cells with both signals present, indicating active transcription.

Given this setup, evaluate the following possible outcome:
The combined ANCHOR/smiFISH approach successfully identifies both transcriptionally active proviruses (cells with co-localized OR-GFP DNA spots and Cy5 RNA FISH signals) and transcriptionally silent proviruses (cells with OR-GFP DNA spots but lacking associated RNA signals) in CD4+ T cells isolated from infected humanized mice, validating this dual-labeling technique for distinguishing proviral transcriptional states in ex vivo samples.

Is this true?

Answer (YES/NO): YES